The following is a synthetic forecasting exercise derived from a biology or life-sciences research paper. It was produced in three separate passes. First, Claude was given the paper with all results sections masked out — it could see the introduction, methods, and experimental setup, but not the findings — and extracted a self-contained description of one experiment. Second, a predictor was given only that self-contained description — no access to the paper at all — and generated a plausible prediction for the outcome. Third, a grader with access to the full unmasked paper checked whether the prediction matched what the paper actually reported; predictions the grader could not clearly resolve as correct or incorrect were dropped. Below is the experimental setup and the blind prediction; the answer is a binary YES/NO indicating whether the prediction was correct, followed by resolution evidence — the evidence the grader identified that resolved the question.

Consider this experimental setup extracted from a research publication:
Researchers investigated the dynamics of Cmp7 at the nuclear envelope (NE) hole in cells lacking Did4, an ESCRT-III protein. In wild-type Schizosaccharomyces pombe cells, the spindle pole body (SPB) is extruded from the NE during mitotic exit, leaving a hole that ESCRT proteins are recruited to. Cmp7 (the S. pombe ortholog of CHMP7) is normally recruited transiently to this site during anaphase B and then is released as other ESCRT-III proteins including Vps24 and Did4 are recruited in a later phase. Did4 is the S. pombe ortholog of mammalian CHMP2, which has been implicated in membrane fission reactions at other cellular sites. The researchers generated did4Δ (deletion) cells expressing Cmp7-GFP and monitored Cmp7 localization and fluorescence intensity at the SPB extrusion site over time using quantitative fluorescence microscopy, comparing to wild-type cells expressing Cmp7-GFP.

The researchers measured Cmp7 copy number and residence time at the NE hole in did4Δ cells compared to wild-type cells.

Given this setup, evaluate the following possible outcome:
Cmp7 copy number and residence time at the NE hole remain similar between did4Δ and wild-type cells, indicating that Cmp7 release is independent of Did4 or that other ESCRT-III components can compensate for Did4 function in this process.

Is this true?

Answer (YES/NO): NO